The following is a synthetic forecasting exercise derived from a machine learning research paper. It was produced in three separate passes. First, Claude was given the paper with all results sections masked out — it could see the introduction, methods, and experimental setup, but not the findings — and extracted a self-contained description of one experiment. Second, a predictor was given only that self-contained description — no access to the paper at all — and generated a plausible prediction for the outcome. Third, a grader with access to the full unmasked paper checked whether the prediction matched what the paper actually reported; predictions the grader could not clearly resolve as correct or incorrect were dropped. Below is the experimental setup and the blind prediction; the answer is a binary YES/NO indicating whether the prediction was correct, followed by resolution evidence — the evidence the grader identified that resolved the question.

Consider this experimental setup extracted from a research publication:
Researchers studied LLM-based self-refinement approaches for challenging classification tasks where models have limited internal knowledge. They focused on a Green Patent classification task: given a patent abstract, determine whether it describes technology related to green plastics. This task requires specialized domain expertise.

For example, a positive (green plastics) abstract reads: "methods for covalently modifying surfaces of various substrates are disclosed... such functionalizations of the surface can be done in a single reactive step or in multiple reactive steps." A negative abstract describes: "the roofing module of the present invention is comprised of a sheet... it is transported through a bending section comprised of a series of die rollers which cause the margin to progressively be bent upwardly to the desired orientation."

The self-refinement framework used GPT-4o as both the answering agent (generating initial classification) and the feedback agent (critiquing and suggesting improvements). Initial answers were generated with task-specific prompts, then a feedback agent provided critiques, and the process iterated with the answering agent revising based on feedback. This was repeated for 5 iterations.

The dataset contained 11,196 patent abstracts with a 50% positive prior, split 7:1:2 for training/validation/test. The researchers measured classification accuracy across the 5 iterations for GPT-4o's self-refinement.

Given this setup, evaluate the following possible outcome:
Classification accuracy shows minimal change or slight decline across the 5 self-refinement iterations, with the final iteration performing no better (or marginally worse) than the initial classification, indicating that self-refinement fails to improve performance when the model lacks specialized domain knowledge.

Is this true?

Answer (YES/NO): YES